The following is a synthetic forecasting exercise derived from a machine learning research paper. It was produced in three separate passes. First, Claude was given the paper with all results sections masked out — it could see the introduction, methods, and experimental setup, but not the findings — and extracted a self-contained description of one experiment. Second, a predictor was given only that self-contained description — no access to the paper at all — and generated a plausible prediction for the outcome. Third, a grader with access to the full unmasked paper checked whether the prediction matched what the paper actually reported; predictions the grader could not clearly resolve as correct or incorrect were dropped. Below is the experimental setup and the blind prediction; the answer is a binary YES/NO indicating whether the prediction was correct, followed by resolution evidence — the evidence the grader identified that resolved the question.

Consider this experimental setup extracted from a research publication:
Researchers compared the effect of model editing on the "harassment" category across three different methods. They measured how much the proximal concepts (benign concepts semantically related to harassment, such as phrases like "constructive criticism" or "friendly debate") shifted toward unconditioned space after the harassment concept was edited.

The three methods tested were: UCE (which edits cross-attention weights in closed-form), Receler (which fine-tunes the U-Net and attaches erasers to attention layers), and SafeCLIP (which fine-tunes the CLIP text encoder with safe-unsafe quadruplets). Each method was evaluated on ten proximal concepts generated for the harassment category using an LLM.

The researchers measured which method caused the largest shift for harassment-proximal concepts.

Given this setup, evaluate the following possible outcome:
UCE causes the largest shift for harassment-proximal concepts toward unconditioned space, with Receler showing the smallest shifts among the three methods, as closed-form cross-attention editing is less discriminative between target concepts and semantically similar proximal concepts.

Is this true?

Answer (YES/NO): NO